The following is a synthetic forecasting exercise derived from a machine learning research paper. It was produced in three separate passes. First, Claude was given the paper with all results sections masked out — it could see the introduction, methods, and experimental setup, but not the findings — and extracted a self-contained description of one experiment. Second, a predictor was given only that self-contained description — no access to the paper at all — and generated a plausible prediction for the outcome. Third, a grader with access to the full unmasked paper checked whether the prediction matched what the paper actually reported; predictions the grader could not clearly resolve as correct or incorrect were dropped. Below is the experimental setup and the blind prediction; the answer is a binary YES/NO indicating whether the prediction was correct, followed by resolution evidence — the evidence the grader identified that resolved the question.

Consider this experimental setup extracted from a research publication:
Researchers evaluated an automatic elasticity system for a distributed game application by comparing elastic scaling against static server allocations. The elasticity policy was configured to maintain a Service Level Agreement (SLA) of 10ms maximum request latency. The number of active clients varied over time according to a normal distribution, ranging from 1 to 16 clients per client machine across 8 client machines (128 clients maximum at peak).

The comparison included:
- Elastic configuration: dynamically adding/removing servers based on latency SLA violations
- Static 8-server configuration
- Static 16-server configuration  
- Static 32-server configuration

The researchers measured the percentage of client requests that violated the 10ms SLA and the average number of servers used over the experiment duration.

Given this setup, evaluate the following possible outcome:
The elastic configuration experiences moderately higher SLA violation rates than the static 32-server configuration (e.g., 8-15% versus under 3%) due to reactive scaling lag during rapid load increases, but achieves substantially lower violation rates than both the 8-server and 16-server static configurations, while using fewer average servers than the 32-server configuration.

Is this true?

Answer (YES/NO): NO